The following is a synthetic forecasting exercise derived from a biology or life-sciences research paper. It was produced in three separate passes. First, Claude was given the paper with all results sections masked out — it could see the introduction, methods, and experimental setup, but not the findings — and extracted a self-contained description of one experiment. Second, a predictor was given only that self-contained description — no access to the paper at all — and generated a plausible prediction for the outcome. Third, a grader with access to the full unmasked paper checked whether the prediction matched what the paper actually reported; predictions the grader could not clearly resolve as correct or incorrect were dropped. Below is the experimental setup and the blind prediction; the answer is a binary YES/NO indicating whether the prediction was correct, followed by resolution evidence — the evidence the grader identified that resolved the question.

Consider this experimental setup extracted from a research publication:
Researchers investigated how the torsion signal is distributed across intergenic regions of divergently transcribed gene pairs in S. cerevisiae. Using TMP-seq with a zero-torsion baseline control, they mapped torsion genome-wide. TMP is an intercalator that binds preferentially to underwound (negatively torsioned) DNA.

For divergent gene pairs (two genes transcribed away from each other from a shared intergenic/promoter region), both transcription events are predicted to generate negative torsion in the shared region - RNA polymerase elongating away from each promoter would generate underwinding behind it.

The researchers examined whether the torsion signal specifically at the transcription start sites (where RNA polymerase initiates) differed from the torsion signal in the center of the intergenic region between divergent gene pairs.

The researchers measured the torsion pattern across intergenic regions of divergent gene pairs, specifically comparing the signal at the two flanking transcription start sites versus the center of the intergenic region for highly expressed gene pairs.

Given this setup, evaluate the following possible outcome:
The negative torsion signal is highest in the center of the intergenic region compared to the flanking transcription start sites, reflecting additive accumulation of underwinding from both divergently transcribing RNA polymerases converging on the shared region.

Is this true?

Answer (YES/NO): NO